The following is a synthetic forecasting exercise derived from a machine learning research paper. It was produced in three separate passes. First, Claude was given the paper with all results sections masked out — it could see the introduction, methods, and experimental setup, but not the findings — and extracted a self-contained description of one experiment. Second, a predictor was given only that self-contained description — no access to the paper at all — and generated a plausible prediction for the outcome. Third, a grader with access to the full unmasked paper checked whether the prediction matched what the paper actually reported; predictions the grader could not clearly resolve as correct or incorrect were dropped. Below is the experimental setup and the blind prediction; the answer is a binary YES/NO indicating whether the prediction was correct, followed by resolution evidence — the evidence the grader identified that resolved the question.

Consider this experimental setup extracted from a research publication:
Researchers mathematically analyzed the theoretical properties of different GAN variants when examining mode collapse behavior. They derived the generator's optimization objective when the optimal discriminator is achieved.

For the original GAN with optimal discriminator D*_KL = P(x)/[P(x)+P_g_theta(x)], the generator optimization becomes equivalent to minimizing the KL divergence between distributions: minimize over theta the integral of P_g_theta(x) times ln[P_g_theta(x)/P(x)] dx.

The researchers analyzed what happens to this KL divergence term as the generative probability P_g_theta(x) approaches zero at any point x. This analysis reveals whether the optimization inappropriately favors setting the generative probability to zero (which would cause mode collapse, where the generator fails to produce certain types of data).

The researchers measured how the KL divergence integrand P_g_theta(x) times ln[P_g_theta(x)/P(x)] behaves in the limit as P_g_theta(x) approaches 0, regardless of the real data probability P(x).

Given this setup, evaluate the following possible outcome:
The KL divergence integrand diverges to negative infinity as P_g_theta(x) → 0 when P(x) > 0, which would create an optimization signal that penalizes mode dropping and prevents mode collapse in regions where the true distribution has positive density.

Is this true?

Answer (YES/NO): NO